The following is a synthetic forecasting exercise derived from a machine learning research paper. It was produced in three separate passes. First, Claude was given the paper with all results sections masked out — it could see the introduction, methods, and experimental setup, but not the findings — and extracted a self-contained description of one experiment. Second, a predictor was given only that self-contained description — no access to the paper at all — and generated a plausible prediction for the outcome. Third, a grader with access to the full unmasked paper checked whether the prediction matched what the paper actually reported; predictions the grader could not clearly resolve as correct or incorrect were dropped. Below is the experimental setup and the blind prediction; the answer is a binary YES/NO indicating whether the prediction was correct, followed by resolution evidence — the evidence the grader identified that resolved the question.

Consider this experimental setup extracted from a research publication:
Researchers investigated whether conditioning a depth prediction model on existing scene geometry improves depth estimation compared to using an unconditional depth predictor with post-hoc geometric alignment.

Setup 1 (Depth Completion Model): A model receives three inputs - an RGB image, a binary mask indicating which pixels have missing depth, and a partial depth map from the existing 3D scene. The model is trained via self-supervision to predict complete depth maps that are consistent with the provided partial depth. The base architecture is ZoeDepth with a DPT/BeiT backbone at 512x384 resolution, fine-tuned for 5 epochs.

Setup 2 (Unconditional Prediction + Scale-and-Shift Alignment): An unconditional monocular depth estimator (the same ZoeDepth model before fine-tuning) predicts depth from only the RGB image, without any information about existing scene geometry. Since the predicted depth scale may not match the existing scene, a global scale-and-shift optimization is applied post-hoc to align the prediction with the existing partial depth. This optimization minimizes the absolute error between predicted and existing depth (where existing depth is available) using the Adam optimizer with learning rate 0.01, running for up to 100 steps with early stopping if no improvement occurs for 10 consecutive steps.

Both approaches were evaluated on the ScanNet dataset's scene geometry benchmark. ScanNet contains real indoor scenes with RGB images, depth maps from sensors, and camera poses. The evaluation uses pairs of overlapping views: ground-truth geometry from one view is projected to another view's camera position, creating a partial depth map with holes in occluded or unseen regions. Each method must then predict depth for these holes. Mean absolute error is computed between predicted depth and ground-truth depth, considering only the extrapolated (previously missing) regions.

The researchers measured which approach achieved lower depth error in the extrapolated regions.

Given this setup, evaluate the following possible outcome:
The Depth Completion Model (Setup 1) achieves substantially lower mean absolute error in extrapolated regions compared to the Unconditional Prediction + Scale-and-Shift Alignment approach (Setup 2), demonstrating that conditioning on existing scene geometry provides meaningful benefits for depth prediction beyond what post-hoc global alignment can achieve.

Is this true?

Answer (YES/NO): YES